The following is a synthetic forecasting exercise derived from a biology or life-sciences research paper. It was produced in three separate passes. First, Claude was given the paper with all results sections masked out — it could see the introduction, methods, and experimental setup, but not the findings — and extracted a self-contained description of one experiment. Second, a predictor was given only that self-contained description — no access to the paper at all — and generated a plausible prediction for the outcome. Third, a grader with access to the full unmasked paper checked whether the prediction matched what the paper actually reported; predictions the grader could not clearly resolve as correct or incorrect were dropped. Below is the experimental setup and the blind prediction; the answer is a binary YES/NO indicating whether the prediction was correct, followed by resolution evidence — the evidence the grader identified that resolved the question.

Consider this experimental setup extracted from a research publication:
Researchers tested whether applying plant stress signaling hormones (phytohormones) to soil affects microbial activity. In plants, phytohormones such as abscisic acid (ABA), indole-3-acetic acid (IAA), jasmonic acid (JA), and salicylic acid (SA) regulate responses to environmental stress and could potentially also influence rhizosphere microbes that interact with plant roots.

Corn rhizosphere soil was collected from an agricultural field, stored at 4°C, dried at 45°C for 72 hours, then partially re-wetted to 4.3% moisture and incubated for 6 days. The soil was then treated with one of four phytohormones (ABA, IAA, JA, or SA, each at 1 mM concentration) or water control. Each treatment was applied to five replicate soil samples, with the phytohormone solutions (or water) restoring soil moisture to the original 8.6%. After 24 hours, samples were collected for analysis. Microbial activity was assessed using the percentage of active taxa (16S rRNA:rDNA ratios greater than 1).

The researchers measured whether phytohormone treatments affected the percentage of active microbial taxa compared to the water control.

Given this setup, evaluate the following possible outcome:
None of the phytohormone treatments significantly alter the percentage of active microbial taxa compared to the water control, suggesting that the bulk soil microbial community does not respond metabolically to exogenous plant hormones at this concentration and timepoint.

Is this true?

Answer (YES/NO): YES